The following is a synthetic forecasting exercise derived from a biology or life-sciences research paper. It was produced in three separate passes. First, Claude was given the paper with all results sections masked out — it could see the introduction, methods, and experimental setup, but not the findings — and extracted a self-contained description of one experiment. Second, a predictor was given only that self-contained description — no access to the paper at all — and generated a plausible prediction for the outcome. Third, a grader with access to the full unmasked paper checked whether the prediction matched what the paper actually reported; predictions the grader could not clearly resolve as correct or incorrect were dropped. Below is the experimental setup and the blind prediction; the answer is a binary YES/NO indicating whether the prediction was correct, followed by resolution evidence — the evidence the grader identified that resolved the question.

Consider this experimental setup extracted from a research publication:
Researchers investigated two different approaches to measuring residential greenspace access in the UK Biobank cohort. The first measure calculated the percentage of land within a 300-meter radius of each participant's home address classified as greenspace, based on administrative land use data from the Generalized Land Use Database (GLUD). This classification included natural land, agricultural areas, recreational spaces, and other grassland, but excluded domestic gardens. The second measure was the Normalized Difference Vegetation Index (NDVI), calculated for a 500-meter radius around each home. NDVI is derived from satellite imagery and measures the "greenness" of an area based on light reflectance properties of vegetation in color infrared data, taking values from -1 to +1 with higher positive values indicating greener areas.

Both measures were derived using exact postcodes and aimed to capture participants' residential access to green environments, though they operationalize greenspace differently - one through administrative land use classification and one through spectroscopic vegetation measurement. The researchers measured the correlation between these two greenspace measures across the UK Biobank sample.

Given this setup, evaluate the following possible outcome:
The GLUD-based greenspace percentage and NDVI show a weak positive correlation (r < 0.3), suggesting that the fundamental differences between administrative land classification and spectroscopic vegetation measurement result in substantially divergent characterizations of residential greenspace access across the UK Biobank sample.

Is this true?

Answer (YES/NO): YES